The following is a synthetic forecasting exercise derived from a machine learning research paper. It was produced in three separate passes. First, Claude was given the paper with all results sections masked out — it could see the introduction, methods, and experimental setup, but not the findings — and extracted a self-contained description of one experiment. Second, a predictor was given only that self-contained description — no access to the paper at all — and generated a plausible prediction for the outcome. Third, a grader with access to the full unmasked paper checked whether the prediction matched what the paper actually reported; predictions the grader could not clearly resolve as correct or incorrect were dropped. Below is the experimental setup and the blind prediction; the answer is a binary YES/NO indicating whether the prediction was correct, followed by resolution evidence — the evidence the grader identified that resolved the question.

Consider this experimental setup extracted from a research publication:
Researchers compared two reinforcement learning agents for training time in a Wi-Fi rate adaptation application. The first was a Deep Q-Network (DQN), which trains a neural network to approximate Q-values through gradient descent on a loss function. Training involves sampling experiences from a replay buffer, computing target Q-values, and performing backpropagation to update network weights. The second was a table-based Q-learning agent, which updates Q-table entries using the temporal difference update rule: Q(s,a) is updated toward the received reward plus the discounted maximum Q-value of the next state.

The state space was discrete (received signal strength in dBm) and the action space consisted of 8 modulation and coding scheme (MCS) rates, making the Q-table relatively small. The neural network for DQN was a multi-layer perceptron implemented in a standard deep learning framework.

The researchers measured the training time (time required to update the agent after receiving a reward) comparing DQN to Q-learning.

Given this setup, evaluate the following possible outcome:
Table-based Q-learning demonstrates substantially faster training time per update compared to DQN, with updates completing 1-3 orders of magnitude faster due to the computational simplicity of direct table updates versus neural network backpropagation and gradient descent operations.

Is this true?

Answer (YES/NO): NO